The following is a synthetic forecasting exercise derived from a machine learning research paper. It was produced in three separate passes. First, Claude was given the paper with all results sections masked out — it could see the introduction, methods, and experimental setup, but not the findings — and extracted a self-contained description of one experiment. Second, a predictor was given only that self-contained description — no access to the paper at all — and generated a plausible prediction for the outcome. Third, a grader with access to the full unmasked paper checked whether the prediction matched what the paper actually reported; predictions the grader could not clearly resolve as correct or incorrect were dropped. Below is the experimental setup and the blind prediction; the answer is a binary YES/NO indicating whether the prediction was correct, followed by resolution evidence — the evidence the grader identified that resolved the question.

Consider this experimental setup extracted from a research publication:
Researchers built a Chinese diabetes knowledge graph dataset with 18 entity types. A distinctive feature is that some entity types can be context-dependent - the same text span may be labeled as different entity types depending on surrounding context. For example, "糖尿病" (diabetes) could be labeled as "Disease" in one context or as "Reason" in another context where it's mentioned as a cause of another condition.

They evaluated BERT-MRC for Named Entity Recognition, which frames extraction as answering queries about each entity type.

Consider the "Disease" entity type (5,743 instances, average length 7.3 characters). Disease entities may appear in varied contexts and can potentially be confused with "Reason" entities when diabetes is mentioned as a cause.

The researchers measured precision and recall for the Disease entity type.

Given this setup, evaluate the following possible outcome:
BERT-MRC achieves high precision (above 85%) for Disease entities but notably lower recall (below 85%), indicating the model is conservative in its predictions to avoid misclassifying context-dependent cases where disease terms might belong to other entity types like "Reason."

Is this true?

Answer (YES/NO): NO